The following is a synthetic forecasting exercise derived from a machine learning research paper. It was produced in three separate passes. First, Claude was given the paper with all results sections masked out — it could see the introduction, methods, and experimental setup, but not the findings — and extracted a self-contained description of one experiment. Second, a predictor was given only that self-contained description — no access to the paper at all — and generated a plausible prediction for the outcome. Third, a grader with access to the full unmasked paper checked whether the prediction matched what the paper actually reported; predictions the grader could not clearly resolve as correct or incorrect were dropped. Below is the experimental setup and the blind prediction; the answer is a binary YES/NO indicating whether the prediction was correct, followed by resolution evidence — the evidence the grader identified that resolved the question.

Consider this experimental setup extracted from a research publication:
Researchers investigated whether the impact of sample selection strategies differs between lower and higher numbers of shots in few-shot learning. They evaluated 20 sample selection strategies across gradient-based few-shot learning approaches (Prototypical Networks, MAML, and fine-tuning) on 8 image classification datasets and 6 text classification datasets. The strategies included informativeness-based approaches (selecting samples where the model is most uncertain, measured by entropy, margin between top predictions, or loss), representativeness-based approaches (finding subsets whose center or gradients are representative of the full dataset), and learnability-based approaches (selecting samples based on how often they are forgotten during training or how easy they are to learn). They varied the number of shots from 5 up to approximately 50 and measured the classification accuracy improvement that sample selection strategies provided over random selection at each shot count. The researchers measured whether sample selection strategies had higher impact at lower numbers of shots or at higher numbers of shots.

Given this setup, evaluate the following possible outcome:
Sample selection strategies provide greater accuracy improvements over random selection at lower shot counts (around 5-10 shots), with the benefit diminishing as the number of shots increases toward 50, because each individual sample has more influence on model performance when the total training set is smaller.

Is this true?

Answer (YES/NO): YES